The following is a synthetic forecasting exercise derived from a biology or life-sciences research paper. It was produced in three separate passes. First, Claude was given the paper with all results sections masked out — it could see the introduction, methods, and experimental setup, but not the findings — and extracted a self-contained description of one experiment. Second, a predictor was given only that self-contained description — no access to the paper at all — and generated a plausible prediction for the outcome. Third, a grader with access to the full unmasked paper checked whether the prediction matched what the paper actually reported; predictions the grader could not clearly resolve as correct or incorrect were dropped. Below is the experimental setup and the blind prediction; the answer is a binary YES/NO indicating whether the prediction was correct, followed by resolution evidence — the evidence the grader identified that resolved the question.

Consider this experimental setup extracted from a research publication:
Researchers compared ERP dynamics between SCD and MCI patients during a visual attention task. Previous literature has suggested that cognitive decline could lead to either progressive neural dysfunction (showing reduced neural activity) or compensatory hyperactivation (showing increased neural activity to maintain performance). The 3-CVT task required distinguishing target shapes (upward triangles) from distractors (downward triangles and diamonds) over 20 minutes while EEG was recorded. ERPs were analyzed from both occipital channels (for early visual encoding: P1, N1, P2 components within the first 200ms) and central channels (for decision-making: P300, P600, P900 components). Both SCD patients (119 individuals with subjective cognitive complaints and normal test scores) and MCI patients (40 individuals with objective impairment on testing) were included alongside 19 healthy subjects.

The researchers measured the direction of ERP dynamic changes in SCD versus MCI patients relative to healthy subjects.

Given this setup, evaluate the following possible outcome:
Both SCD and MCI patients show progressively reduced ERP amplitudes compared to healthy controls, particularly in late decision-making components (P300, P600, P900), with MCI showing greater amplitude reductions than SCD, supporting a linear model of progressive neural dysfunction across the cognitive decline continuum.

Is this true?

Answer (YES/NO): NO